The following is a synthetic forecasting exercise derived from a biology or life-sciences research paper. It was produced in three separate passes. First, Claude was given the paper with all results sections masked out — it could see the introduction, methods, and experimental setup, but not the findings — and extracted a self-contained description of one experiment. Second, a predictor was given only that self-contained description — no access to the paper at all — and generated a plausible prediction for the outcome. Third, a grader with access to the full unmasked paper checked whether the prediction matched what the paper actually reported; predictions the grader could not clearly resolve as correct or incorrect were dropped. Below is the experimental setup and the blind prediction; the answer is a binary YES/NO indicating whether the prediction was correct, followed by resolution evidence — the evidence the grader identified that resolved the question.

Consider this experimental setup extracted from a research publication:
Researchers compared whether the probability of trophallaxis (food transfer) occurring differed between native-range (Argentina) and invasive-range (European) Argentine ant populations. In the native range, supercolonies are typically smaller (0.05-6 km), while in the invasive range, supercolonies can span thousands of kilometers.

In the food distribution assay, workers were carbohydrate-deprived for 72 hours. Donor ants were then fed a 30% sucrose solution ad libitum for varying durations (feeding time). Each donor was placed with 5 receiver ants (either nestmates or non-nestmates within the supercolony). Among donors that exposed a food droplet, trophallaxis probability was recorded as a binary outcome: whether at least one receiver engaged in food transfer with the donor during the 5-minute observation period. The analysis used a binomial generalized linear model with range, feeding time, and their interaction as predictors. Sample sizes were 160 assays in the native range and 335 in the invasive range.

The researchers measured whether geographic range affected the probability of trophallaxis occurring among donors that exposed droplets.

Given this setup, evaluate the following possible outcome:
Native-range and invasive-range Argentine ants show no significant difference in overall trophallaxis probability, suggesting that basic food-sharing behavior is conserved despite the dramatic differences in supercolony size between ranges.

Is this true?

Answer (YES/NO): NO